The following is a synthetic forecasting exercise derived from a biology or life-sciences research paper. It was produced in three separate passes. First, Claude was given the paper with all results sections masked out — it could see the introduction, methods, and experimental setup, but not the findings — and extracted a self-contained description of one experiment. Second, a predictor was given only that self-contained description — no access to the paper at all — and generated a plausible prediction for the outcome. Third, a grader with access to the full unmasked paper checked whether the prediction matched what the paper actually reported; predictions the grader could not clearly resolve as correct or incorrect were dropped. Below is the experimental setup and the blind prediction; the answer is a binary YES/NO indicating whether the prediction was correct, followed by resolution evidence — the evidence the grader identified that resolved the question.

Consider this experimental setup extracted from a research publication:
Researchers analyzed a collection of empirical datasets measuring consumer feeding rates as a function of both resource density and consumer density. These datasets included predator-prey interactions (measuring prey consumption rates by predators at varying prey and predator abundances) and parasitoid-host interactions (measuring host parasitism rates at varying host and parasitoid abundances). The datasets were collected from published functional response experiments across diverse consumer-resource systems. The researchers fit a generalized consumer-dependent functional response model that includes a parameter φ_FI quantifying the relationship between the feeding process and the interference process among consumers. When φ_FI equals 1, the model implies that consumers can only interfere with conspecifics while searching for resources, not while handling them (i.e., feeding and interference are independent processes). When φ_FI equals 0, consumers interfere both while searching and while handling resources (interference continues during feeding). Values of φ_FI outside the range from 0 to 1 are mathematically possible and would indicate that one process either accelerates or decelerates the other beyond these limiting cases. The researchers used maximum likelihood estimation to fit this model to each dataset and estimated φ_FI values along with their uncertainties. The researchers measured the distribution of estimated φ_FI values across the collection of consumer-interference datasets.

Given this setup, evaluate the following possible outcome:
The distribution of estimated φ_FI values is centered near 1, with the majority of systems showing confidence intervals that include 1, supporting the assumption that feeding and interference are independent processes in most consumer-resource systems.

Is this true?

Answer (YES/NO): NO